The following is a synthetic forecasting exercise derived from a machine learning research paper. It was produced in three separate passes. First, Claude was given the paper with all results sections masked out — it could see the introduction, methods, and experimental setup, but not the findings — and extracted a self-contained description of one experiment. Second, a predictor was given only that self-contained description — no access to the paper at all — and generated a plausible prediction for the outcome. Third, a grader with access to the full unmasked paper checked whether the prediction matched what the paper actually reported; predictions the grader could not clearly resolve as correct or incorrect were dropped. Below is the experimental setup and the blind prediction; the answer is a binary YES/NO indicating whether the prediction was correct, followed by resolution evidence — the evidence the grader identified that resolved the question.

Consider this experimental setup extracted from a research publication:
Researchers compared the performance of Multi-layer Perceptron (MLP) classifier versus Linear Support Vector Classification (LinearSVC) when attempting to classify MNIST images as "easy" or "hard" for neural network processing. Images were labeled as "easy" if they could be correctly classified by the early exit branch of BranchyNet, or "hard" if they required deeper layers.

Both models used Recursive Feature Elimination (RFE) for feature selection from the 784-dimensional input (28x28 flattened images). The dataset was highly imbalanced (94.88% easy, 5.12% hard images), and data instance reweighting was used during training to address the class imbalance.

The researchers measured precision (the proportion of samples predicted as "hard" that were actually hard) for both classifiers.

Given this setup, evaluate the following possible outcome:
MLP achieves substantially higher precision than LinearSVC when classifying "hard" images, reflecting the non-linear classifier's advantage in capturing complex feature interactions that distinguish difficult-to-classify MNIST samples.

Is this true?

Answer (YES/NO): YES